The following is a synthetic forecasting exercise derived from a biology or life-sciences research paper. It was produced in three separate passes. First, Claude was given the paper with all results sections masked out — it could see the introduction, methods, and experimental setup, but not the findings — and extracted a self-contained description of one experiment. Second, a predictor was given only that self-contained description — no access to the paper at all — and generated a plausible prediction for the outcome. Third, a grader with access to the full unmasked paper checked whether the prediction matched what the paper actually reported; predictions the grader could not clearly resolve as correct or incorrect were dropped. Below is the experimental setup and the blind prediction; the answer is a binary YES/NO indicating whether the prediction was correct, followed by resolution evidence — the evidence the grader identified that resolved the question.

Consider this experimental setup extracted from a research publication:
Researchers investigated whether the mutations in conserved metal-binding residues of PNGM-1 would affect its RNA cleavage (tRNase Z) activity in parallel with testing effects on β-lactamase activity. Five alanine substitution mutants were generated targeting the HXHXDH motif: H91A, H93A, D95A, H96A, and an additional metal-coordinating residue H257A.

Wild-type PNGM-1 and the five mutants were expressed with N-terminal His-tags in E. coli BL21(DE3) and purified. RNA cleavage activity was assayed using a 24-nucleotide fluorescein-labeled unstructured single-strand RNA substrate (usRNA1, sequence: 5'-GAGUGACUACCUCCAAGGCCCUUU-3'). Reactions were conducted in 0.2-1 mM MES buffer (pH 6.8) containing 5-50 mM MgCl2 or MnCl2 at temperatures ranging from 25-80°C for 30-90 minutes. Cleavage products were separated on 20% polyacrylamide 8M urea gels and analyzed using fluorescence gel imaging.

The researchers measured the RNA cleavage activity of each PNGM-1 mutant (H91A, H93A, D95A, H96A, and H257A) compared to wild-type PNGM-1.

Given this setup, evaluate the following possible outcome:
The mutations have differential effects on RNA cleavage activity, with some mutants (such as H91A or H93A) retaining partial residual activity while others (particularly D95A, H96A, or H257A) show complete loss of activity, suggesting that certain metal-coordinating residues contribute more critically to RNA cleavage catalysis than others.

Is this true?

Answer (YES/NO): NO